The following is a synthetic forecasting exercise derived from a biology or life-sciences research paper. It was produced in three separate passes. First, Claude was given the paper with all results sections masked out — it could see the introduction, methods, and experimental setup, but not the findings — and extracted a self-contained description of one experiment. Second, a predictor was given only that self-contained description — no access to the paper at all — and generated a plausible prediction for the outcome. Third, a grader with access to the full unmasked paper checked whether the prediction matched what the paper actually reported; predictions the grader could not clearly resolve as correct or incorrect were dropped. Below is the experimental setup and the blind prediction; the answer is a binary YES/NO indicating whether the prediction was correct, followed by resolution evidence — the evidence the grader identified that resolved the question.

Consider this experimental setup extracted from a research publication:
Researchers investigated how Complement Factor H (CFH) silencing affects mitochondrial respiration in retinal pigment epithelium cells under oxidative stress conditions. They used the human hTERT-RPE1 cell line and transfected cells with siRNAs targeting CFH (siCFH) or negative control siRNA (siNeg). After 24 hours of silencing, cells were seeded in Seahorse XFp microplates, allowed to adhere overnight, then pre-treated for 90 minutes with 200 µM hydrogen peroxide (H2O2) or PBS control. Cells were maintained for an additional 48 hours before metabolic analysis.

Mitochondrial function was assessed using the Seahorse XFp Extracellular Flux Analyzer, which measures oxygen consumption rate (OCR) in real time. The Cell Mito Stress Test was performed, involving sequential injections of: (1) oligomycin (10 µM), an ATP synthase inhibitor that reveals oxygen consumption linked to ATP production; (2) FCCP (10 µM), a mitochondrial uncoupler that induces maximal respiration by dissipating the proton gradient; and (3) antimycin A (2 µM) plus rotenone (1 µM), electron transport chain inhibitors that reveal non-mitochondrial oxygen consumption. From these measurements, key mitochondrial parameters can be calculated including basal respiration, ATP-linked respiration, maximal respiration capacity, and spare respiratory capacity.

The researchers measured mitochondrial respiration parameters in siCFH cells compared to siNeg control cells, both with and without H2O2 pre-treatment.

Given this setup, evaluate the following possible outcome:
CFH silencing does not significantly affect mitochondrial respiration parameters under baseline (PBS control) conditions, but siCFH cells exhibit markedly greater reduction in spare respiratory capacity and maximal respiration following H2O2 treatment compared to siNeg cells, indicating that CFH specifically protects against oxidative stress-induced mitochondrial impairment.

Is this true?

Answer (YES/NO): NO